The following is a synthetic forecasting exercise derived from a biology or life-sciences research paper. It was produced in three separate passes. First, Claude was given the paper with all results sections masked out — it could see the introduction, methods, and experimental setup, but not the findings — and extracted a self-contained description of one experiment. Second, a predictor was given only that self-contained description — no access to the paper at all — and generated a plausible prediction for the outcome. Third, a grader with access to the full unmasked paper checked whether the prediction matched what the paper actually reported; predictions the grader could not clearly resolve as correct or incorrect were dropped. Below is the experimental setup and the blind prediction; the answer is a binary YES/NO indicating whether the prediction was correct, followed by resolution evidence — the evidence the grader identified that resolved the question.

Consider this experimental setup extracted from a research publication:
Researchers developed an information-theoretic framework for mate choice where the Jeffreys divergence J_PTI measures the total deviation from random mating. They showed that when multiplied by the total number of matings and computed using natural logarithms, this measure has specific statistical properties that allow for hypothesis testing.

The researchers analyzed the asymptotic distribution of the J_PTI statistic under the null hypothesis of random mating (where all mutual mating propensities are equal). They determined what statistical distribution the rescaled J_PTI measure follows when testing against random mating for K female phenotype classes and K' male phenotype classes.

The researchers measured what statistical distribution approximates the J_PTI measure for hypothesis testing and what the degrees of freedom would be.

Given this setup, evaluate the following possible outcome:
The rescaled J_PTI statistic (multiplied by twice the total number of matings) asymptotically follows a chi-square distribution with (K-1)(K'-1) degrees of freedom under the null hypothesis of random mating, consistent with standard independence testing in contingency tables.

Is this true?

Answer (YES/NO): NO